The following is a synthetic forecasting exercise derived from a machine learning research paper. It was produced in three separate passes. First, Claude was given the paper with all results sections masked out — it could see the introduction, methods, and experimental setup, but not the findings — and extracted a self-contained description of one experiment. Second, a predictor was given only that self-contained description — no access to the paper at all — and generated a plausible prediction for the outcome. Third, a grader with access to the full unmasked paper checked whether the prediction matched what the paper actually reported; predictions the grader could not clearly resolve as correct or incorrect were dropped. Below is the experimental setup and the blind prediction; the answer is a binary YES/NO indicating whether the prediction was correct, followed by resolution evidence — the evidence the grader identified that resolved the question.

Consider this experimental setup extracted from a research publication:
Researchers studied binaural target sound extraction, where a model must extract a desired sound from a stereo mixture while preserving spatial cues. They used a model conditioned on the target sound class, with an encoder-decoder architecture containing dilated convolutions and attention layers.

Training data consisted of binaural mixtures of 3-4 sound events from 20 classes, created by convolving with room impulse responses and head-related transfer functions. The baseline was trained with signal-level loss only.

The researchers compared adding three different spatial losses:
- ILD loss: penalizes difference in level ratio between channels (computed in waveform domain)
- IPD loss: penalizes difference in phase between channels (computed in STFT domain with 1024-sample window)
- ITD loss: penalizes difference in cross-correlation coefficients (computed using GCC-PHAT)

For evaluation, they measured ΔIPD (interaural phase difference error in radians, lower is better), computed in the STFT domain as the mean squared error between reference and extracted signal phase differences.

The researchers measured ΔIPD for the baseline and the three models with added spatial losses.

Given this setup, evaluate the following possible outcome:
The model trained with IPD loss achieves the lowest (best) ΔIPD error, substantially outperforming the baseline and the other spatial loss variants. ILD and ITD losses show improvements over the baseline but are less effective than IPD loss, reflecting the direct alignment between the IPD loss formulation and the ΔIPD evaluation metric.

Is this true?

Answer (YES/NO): YES